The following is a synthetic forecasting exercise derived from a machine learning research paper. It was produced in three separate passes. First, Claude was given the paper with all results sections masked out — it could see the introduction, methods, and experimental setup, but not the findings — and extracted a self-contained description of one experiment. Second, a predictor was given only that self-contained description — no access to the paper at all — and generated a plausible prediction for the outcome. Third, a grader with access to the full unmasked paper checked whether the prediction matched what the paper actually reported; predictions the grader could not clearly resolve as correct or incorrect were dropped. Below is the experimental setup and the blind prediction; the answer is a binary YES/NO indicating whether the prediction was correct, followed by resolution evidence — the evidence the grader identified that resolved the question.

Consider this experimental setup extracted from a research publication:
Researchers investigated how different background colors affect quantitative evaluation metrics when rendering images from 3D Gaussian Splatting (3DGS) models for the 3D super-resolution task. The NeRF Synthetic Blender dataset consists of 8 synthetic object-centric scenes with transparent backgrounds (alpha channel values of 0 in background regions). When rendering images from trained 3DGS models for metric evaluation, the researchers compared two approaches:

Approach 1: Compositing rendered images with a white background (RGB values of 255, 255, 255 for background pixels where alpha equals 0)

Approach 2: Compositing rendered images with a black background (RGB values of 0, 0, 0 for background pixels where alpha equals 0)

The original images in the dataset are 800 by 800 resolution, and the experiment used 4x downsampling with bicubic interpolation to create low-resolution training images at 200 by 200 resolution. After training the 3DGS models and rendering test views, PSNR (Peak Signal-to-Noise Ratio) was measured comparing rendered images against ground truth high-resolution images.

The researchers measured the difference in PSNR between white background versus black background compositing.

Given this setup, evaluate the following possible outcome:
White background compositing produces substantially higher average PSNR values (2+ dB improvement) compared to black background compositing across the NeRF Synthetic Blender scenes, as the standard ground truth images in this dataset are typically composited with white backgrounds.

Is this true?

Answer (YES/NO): NO